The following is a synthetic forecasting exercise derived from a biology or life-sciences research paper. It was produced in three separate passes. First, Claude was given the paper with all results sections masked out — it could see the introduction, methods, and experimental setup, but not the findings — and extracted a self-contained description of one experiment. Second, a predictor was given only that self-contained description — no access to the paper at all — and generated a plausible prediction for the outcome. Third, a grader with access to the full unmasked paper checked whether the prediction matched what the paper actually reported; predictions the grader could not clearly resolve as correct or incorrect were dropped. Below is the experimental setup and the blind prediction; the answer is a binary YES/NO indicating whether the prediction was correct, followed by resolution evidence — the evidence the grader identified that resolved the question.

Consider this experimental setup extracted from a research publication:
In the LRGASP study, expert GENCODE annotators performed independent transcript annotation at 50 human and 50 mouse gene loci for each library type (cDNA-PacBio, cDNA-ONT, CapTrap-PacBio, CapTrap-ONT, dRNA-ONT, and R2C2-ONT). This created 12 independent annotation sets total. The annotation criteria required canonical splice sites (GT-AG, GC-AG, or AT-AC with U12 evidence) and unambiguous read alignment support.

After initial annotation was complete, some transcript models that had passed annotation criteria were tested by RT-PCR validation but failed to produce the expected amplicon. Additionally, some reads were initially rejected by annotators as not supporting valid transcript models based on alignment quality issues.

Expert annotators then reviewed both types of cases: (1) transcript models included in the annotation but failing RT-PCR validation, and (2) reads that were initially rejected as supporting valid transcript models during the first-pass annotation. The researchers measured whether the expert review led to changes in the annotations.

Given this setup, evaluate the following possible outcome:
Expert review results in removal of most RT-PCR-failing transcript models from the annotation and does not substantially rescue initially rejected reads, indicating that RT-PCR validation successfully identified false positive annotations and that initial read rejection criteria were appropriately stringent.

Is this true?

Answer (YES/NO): NO